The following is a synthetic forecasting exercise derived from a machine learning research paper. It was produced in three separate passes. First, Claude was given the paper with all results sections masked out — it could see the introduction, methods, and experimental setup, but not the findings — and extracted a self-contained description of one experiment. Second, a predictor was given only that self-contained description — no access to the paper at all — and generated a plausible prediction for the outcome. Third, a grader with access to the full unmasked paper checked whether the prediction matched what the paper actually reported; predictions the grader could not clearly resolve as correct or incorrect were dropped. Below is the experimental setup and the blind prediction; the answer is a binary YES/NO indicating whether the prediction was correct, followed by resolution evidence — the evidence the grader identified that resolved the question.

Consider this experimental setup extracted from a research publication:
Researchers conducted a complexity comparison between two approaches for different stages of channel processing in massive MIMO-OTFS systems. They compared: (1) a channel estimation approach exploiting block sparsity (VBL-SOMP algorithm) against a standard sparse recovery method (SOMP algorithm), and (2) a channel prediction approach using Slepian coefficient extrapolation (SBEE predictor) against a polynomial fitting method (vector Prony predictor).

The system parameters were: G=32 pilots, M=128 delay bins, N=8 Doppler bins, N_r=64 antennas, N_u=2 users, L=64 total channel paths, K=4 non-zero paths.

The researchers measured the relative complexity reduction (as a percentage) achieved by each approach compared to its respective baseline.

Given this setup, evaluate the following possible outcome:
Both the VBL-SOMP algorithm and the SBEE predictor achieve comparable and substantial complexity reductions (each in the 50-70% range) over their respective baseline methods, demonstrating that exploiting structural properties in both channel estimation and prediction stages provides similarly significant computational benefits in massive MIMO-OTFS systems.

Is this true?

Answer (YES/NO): NO